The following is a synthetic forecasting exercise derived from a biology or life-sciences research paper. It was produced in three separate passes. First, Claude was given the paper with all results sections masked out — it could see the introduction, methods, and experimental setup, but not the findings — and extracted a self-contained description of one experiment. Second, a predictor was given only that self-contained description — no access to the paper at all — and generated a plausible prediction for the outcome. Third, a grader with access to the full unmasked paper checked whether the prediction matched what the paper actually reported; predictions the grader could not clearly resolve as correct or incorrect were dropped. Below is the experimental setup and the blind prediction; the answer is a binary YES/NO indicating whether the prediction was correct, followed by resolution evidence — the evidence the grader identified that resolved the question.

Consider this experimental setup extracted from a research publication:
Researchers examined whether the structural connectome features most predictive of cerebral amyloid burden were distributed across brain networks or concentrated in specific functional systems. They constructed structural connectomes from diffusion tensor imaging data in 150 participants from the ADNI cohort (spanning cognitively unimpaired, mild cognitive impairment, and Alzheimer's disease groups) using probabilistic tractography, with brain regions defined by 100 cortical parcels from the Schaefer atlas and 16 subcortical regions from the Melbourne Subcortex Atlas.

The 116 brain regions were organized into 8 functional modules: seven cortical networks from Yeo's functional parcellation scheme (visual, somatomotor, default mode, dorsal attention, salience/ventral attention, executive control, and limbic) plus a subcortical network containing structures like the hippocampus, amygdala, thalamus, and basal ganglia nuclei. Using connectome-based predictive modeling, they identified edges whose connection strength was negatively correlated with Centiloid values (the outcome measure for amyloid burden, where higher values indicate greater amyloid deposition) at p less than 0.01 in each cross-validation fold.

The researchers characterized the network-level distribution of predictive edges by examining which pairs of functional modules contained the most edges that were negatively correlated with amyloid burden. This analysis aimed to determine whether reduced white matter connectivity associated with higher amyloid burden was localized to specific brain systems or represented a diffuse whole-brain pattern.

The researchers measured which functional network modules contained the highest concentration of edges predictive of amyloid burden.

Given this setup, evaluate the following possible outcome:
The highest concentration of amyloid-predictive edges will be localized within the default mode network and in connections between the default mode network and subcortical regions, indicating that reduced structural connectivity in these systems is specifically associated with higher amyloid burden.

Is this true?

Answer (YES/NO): NO